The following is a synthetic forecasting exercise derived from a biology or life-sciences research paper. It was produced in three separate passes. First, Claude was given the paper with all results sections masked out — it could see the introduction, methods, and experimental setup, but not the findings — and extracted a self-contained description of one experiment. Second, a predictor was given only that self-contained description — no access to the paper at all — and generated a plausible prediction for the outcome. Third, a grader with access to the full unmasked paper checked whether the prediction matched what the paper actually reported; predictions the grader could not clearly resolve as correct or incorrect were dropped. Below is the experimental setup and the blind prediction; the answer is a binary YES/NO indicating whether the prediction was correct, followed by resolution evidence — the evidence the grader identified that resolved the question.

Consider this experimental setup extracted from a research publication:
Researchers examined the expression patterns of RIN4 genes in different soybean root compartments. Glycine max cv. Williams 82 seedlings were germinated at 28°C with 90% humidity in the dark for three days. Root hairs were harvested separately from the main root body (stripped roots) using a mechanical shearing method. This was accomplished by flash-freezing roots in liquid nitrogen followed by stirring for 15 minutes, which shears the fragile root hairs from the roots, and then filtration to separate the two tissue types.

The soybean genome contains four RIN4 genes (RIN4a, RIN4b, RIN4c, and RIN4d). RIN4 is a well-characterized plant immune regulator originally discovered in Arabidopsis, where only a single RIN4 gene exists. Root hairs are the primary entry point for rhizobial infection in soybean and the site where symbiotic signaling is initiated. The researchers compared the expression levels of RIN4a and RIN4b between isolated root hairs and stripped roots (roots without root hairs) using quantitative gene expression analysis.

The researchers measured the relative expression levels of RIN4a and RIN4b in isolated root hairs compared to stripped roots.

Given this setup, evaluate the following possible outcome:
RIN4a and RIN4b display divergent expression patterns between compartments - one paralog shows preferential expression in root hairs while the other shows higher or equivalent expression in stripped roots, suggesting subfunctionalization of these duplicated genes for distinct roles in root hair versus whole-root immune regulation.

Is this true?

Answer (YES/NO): NO